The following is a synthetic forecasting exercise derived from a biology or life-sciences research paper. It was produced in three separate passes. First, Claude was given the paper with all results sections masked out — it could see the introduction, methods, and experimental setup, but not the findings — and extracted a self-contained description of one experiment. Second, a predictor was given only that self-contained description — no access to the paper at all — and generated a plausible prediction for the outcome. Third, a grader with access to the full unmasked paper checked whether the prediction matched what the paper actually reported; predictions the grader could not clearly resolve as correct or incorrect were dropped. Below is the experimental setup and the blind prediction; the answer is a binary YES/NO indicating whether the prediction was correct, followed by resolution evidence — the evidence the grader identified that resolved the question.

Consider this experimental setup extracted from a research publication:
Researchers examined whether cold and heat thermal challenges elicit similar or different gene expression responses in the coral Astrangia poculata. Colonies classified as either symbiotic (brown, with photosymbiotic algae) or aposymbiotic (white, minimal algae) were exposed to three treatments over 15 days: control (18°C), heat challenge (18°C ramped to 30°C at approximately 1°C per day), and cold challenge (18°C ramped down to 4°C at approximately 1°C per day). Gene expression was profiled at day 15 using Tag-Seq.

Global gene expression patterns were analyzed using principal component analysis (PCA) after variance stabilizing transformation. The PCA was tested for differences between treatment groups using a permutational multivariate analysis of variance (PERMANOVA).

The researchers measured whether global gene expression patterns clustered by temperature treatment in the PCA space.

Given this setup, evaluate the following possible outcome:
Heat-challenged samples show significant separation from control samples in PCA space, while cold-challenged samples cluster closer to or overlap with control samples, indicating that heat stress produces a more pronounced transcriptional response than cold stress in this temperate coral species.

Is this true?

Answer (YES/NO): NO